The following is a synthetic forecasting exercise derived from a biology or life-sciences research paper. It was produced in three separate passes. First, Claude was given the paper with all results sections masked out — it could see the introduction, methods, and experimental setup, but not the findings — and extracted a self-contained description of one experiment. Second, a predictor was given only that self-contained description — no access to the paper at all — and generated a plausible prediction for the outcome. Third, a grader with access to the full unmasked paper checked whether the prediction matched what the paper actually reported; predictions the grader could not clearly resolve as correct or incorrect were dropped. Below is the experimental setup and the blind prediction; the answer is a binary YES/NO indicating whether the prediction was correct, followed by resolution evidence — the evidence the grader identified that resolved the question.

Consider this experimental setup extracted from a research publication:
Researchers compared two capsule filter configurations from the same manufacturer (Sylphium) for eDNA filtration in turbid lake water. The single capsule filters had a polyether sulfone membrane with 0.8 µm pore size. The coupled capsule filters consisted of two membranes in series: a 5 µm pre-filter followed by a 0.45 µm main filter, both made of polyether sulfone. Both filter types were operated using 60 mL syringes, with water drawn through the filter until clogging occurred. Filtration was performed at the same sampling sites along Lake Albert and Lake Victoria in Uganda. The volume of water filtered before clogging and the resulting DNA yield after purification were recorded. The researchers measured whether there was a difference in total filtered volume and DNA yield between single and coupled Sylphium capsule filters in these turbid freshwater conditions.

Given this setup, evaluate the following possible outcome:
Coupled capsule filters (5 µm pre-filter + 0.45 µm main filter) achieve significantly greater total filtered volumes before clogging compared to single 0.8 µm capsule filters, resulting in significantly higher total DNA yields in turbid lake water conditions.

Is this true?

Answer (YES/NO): NO